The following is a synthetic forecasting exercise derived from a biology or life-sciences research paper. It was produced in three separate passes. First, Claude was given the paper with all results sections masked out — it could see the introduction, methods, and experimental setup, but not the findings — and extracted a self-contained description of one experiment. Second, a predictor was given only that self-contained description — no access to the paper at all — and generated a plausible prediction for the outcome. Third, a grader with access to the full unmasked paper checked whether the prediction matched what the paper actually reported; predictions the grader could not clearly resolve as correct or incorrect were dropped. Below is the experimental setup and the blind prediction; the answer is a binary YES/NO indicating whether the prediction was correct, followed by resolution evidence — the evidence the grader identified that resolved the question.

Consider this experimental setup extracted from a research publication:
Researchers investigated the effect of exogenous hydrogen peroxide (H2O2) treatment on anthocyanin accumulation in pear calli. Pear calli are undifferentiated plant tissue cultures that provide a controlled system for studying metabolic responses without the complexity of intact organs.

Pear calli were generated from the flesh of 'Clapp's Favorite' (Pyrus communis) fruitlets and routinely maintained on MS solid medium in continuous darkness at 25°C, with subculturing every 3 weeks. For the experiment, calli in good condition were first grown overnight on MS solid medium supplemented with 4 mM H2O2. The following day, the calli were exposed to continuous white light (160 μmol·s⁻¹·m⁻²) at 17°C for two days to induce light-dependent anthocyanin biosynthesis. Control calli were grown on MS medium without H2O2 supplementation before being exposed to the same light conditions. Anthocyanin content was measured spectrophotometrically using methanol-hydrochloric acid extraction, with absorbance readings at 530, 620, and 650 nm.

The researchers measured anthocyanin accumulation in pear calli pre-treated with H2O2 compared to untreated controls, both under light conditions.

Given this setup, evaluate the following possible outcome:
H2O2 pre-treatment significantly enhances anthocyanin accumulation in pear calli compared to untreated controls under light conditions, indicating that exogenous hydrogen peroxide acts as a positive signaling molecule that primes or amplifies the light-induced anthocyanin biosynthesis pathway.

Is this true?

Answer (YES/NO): YES